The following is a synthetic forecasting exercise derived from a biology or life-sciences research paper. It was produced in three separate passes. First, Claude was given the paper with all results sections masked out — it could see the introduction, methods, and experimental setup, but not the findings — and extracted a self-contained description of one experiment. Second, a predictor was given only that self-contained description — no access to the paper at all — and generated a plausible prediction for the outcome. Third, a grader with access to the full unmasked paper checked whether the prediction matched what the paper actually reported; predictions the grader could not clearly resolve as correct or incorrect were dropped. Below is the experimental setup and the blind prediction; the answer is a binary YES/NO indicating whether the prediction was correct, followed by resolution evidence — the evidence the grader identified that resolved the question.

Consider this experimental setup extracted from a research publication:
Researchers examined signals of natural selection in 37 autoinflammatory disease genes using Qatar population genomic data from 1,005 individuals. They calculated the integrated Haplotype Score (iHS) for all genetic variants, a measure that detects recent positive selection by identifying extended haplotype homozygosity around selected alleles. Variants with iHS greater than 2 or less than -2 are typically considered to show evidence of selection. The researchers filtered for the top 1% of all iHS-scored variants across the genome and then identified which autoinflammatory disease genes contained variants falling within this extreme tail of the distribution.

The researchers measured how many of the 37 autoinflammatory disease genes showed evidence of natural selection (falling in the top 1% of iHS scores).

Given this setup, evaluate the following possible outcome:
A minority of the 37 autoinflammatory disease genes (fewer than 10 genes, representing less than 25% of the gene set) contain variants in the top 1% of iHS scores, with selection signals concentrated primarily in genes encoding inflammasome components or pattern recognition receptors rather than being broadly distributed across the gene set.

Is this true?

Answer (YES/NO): NO